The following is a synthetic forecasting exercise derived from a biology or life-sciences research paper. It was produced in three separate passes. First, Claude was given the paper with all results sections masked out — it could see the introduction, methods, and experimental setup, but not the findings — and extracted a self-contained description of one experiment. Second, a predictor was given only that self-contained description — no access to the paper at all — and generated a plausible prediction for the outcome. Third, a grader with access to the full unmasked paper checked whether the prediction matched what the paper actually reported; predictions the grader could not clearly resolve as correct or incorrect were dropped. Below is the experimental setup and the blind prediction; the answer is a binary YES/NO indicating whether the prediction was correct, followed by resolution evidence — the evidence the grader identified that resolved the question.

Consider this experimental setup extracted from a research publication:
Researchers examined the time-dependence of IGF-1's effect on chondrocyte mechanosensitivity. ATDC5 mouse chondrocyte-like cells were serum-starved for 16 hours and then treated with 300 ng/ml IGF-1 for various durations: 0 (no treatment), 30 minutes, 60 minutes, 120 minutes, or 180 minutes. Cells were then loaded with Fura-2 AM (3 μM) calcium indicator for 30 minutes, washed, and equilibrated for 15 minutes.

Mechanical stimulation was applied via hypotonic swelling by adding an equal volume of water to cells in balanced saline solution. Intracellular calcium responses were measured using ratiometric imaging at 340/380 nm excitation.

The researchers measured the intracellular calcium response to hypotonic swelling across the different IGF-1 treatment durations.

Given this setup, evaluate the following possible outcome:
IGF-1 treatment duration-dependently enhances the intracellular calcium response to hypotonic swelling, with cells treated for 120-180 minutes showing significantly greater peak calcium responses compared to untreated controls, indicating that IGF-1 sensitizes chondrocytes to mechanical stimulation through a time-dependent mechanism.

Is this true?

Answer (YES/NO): NO